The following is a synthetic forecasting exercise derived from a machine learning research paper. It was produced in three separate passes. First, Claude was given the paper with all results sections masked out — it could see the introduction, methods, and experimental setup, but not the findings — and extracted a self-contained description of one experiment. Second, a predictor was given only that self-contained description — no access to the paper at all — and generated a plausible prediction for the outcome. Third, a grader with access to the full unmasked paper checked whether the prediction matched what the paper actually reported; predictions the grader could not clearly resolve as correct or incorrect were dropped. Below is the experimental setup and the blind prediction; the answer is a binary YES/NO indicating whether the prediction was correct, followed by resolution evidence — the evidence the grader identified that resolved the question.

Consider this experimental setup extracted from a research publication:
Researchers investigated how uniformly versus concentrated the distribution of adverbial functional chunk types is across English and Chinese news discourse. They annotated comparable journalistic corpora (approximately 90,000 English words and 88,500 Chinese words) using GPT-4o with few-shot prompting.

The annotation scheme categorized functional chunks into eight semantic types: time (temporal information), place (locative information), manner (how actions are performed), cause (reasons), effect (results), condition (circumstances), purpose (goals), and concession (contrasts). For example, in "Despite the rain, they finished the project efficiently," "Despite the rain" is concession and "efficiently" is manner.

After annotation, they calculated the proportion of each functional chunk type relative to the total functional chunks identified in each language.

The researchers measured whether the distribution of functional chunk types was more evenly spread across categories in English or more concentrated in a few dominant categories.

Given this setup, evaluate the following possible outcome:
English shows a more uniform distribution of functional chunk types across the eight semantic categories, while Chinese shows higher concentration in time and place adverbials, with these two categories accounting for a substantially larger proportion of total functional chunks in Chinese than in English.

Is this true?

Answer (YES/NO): NO